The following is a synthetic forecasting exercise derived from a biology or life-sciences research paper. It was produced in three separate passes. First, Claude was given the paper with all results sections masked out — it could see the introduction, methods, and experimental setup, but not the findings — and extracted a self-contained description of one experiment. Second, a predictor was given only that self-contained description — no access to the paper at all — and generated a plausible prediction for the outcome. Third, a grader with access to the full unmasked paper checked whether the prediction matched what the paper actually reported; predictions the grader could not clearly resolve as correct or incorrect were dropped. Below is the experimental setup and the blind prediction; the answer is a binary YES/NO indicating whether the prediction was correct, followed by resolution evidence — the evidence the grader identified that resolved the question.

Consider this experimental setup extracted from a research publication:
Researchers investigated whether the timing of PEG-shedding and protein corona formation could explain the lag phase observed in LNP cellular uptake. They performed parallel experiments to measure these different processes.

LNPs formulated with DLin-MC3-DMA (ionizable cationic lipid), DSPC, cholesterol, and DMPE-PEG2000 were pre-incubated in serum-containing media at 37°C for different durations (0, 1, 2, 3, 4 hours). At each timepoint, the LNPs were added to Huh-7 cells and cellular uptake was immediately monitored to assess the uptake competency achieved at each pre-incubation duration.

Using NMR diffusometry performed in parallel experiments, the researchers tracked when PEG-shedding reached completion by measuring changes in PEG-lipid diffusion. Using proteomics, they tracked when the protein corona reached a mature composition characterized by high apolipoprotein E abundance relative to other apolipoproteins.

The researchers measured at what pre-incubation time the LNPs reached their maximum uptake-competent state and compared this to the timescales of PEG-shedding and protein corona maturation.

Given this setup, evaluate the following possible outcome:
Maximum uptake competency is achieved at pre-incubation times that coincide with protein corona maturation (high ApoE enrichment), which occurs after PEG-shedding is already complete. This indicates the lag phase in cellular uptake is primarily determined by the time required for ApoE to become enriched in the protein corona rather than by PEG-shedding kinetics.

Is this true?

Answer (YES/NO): YES